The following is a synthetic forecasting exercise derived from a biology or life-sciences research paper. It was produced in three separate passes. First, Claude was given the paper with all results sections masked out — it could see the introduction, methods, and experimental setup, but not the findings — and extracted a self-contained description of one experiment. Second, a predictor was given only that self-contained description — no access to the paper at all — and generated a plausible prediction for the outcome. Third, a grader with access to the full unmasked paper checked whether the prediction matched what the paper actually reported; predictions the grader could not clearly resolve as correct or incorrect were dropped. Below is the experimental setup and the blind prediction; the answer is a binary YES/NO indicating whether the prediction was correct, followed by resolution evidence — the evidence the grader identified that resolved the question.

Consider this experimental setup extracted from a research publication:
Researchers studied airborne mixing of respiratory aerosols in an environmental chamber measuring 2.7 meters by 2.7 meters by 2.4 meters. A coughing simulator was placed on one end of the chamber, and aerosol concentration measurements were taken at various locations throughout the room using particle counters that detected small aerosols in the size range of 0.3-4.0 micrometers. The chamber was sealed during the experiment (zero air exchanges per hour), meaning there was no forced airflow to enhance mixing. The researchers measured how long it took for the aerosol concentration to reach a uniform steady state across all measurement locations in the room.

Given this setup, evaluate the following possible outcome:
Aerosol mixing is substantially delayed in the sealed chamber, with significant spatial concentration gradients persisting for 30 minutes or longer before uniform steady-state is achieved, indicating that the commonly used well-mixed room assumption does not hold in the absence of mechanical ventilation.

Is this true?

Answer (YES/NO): NO